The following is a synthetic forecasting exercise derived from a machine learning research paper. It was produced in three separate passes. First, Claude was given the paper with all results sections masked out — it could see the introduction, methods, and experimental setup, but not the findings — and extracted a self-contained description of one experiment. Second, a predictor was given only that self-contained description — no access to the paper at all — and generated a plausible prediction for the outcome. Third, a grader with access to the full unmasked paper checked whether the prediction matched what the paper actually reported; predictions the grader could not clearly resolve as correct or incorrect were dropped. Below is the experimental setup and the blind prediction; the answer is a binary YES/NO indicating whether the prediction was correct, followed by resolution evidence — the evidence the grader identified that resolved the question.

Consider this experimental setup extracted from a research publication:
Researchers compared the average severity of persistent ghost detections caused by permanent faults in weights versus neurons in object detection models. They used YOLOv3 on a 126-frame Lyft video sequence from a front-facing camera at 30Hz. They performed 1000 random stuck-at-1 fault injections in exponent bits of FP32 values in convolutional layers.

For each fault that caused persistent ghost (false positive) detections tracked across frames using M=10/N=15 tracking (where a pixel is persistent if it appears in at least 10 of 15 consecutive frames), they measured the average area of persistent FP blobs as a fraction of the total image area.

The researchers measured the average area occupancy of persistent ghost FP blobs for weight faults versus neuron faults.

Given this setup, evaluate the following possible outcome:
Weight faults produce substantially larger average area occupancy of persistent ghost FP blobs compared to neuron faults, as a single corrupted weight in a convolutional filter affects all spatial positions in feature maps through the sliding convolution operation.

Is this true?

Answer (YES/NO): YES